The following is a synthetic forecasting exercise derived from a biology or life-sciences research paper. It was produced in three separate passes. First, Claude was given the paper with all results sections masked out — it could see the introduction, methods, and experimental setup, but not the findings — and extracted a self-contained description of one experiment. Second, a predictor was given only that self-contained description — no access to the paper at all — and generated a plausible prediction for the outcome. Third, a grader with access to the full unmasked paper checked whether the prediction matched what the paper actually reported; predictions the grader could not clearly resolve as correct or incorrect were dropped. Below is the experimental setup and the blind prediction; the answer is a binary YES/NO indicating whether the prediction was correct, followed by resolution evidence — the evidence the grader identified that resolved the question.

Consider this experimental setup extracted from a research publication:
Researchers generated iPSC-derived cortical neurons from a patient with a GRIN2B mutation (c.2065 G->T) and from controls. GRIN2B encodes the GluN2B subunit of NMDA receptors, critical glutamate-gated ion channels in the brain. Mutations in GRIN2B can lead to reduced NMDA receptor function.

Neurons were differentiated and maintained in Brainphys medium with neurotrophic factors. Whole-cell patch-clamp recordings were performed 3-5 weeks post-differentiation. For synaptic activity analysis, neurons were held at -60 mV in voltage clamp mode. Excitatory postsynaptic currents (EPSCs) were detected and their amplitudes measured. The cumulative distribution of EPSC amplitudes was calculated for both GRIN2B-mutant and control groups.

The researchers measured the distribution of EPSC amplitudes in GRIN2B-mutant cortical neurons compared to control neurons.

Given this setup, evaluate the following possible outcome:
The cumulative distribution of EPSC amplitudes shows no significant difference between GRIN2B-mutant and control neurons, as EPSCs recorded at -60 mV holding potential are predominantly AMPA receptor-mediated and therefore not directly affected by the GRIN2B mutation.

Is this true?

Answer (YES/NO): YES